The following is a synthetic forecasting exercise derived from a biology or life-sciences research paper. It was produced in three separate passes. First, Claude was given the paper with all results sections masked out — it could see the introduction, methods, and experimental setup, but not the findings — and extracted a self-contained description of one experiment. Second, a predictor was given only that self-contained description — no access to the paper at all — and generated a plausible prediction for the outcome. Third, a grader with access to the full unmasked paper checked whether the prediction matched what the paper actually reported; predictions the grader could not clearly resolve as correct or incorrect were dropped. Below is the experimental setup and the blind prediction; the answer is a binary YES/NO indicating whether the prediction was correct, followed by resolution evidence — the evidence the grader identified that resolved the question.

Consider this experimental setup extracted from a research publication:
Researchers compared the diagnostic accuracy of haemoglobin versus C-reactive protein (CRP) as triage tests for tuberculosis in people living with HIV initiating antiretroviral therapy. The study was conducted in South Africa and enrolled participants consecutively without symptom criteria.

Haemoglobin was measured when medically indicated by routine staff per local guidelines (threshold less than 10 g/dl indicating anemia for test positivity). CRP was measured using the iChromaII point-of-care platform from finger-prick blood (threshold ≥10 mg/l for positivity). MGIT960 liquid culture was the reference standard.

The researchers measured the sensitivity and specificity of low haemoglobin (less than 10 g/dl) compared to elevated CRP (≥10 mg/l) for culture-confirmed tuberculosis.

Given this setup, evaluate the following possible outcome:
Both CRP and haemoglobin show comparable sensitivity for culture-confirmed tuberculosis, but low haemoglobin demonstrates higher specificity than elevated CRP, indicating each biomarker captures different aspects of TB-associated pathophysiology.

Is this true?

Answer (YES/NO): NO